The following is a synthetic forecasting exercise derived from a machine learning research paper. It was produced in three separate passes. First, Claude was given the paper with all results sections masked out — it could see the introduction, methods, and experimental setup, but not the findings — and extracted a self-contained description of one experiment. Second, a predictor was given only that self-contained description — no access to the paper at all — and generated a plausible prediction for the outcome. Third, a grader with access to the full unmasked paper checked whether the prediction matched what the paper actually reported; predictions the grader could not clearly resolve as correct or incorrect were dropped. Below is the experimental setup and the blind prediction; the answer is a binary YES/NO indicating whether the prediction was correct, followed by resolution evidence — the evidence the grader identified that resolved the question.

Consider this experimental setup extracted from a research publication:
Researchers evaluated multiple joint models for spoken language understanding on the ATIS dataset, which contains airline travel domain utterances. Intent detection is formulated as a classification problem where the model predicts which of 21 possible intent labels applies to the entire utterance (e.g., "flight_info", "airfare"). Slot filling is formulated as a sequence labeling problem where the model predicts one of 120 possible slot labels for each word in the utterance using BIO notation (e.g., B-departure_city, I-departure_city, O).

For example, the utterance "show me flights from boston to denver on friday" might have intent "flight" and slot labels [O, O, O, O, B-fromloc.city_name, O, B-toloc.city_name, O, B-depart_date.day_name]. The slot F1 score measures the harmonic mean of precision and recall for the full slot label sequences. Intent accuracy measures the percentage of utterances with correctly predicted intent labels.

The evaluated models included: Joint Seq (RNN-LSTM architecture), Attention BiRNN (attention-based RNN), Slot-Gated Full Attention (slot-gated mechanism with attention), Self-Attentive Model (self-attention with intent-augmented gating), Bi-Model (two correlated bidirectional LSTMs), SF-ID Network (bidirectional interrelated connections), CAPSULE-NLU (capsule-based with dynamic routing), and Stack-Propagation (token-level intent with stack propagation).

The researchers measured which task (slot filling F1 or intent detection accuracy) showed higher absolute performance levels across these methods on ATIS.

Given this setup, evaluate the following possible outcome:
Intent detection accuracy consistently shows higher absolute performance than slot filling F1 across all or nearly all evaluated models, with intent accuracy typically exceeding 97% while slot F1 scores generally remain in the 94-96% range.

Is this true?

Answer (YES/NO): NO